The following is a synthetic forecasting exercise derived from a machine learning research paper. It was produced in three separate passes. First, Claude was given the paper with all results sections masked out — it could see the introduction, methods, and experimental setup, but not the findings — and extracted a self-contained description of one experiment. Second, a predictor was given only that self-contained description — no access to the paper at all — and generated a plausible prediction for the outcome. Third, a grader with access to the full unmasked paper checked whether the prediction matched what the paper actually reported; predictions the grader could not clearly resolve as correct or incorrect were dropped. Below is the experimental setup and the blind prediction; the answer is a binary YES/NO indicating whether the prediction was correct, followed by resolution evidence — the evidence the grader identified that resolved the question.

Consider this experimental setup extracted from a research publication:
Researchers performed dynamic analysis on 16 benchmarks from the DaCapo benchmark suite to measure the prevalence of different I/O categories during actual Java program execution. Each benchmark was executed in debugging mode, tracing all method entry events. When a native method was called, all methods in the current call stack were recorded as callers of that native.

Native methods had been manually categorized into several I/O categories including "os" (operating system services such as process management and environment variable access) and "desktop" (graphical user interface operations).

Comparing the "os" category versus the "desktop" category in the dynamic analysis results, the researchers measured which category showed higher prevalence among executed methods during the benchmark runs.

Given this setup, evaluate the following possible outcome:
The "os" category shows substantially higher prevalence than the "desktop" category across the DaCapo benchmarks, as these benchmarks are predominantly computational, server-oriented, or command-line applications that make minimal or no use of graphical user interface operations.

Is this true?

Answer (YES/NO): YES